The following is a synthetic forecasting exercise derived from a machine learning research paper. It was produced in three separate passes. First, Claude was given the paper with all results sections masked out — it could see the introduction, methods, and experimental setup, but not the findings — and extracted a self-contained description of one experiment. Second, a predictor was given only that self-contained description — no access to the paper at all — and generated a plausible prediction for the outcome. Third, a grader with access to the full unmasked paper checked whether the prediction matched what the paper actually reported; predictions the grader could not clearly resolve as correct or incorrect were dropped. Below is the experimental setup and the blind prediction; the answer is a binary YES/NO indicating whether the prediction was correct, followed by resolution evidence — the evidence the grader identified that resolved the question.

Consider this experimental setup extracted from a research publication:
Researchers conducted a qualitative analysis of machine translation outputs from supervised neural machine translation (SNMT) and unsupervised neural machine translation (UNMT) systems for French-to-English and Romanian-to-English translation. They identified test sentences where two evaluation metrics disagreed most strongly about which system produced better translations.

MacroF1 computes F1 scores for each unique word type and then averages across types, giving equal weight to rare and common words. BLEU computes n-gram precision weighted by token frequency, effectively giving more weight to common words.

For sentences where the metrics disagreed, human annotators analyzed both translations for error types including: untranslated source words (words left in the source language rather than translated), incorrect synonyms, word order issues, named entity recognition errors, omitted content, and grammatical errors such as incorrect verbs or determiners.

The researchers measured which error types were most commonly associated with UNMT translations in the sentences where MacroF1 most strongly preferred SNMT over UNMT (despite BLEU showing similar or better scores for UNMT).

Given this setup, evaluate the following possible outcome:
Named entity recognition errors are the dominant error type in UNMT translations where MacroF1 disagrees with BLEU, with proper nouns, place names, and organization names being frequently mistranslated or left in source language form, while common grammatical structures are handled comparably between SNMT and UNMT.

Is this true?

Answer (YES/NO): NO